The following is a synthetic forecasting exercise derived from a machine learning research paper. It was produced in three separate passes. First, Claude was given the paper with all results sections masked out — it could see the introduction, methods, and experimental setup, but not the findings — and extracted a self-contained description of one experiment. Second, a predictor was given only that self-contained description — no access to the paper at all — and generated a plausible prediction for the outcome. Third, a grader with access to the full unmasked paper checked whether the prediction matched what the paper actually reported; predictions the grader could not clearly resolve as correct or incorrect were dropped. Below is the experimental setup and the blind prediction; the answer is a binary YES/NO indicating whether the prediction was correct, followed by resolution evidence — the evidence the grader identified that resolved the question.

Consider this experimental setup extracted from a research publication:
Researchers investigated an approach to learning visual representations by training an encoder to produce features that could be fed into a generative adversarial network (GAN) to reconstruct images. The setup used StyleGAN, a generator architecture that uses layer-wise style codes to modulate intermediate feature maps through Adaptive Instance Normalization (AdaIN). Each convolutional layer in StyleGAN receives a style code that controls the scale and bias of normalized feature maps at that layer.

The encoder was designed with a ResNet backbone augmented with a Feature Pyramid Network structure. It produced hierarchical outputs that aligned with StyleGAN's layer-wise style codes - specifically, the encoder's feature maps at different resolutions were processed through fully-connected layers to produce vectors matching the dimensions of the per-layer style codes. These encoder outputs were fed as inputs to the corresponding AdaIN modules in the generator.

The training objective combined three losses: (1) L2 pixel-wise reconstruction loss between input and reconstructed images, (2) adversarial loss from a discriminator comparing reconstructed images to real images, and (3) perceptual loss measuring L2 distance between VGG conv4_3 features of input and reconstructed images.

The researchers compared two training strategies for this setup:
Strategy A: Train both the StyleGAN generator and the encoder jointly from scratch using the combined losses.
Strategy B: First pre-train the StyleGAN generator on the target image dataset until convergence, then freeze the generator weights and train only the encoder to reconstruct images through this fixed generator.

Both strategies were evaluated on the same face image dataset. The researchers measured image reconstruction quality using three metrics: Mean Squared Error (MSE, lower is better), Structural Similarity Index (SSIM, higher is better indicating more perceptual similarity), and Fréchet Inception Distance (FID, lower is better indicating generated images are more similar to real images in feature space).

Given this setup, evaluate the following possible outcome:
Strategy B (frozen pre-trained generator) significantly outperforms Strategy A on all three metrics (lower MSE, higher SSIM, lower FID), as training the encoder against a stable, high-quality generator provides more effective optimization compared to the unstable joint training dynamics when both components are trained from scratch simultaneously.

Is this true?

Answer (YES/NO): YES